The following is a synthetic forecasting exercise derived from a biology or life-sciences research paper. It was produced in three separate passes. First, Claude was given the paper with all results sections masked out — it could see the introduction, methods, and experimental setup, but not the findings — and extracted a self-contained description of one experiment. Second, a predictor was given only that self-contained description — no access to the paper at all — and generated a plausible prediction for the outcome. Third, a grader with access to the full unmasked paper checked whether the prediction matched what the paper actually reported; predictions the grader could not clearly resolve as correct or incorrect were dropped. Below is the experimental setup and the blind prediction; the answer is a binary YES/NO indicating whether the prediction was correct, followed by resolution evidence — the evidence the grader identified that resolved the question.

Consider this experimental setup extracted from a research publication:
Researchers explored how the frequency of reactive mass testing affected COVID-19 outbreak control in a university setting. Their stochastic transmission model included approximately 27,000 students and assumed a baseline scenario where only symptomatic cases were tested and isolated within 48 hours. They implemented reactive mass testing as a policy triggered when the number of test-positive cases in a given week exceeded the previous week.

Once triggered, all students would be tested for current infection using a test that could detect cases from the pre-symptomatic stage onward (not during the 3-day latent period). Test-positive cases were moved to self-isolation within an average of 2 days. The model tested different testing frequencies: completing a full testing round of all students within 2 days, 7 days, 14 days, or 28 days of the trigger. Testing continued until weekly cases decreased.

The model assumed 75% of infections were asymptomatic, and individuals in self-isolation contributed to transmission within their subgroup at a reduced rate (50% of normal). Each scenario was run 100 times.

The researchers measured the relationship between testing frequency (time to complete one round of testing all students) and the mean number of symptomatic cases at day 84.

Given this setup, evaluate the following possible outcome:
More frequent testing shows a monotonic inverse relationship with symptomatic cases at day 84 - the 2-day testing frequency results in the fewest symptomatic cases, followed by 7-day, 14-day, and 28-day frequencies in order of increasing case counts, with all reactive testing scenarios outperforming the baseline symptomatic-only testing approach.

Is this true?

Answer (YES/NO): NO